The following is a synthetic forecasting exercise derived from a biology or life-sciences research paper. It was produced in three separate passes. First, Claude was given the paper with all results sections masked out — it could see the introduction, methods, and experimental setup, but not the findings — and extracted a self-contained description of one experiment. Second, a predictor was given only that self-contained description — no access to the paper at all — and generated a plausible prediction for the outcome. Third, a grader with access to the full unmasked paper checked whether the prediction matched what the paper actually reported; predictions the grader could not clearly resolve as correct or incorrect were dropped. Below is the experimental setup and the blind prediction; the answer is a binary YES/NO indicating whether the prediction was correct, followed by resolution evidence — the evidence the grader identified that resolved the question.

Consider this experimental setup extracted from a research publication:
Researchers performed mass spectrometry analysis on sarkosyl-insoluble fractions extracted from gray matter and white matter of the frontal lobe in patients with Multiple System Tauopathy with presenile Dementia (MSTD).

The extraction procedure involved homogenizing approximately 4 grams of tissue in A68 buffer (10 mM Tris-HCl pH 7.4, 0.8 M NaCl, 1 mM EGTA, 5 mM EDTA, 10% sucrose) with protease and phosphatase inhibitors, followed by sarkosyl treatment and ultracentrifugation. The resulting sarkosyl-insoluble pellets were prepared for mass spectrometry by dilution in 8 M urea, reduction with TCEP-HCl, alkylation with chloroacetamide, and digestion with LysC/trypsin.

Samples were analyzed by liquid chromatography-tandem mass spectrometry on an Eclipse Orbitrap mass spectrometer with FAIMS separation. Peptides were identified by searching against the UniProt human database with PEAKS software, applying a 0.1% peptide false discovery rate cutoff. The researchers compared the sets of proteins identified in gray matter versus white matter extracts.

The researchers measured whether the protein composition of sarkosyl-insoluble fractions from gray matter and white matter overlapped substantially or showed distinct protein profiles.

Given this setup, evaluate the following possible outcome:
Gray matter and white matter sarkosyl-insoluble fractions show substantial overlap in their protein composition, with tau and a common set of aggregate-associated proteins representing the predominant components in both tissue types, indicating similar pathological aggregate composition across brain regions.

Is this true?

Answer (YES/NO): NO